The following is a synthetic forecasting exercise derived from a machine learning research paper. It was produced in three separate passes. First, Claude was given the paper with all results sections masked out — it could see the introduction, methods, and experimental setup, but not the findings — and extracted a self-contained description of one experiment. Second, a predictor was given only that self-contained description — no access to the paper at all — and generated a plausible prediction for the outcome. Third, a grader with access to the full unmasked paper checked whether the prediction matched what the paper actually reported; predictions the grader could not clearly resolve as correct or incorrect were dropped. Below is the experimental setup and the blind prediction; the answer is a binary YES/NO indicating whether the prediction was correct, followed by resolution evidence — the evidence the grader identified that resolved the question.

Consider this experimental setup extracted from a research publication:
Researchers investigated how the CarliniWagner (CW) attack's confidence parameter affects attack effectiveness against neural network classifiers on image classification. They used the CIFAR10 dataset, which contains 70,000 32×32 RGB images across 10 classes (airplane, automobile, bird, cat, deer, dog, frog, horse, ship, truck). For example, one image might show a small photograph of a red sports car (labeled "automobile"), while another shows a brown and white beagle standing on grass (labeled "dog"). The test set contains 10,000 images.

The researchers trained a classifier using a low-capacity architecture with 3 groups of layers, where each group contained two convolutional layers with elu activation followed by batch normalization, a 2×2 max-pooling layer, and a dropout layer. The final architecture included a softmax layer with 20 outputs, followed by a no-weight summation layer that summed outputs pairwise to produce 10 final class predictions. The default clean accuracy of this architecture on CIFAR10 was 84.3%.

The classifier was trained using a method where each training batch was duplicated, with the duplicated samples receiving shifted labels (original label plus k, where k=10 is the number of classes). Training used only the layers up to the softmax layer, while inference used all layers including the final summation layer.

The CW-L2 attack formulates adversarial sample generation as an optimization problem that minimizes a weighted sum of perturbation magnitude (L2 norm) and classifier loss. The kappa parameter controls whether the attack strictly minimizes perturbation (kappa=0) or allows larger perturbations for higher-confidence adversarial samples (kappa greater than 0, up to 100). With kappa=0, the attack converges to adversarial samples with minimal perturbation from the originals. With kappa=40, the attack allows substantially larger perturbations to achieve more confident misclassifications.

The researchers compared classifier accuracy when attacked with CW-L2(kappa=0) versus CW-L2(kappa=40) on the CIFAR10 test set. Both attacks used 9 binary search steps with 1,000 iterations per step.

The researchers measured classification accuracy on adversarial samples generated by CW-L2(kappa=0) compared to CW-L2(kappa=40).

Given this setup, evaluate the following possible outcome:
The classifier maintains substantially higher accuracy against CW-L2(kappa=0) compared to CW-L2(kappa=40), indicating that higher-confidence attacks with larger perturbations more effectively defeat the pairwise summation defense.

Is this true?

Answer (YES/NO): YES